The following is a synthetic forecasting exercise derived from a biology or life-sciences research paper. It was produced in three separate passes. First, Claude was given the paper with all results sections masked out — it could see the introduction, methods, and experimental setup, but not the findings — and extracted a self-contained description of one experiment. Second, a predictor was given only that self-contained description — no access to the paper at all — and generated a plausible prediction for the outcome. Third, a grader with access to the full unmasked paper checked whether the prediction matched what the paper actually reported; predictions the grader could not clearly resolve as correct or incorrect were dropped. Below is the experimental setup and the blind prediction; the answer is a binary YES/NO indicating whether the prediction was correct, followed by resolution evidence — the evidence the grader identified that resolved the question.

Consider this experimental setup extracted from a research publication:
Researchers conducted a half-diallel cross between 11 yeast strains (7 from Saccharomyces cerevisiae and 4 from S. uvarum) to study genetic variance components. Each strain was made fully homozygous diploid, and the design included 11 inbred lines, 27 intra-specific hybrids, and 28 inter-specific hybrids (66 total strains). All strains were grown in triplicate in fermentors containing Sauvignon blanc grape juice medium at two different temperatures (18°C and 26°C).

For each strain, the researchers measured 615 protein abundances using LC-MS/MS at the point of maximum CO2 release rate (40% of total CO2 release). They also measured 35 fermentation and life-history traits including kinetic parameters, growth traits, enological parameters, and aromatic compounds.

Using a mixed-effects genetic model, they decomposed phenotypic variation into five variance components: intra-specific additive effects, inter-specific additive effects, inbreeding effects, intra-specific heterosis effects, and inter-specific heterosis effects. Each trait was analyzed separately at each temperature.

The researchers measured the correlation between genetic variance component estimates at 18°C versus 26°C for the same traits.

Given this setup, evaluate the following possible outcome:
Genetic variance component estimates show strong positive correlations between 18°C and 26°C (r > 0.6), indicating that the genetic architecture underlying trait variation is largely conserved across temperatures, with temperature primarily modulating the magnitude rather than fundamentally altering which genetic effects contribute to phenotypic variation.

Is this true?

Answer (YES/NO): NO